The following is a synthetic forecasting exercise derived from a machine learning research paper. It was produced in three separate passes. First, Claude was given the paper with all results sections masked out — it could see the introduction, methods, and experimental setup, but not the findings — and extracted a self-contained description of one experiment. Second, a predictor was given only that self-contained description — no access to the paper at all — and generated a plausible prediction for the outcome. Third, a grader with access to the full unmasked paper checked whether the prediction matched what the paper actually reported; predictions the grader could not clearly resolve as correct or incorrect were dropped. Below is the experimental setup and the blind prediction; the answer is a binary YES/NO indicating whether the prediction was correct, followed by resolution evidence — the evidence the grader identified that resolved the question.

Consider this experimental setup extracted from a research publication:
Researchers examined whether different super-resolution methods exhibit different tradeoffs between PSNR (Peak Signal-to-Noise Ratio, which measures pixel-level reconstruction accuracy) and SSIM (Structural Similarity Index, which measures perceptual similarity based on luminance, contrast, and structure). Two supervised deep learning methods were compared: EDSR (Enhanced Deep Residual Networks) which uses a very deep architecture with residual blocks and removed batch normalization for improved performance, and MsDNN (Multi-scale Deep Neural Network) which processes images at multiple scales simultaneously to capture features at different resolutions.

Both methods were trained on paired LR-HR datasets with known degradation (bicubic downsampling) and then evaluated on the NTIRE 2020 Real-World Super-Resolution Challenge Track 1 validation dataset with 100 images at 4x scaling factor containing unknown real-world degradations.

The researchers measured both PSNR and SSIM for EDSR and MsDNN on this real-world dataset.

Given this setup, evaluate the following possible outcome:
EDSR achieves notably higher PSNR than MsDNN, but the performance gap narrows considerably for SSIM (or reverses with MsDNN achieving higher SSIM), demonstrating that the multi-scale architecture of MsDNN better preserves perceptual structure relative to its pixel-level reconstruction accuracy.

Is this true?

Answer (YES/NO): YES